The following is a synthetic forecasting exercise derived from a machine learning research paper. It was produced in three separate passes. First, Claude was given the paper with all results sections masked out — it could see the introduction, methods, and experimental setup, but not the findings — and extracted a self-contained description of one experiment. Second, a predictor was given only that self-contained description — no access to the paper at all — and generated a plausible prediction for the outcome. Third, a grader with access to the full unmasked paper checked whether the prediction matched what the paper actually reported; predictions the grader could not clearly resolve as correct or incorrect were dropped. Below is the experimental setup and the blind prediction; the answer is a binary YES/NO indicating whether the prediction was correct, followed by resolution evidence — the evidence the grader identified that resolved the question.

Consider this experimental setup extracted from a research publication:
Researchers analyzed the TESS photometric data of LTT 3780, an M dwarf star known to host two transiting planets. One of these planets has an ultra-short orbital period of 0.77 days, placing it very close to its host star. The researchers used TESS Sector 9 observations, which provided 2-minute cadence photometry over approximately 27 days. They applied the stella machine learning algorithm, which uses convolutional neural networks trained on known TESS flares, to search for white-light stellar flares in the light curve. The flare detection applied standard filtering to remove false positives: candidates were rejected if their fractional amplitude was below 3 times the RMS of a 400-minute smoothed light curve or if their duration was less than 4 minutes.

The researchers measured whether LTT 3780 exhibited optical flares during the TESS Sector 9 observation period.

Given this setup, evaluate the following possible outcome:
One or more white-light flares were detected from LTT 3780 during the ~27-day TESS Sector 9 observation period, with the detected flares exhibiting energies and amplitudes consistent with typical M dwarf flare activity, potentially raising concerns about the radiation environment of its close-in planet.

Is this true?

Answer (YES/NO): NO